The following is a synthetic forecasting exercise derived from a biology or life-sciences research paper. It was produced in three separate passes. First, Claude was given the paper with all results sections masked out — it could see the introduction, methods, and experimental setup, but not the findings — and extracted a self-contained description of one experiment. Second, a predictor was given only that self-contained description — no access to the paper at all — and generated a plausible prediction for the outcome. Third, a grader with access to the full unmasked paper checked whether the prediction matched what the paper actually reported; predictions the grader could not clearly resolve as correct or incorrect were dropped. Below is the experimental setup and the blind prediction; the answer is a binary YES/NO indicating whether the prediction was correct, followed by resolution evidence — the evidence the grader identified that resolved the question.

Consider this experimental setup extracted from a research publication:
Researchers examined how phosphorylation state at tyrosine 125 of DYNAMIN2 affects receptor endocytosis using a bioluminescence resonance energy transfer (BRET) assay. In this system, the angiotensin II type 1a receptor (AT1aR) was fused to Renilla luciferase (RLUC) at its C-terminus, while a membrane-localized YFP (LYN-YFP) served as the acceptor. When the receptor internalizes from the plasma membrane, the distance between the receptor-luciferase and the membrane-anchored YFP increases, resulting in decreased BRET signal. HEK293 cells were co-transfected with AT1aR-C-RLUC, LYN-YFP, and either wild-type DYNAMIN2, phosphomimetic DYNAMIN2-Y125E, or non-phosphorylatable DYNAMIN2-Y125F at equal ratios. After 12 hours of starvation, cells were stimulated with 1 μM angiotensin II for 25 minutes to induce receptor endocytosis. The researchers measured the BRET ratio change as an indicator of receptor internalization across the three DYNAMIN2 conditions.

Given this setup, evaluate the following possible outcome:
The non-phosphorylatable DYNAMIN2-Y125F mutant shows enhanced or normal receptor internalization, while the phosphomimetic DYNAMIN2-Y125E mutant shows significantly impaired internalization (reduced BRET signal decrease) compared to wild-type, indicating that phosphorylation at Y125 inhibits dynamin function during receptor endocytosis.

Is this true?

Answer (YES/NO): NO